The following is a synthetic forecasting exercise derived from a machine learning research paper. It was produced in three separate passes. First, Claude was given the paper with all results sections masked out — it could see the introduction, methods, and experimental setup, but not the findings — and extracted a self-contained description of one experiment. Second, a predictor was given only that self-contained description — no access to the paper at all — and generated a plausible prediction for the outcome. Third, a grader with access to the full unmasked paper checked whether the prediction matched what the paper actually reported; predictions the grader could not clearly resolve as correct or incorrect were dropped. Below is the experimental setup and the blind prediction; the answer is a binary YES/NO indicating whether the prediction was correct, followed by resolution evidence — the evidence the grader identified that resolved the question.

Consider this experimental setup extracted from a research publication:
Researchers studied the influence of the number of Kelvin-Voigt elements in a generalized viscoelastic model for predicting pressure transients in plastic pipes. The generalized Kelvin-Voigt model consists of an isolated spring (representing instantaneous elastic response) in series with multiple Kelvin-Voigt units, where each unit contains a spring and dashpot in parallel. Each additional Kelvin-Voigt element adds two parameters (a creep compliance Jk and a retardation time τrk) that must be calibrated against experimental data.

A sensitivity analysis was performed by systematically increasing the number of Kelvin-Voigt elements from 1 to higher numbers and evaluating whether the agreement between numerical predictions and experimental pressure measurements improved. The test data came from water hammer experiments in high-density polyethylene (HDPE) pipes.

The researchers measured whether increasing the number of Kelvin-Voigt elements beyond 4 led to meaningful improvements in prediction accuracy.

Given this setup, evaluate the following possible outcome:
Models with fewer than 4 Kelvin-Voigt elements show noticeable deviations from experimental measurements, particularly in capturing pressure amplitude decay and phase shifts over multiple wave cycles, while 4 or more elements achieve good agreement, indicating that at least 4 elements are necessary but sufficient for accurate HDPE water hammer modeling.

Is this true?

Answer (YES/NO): NO